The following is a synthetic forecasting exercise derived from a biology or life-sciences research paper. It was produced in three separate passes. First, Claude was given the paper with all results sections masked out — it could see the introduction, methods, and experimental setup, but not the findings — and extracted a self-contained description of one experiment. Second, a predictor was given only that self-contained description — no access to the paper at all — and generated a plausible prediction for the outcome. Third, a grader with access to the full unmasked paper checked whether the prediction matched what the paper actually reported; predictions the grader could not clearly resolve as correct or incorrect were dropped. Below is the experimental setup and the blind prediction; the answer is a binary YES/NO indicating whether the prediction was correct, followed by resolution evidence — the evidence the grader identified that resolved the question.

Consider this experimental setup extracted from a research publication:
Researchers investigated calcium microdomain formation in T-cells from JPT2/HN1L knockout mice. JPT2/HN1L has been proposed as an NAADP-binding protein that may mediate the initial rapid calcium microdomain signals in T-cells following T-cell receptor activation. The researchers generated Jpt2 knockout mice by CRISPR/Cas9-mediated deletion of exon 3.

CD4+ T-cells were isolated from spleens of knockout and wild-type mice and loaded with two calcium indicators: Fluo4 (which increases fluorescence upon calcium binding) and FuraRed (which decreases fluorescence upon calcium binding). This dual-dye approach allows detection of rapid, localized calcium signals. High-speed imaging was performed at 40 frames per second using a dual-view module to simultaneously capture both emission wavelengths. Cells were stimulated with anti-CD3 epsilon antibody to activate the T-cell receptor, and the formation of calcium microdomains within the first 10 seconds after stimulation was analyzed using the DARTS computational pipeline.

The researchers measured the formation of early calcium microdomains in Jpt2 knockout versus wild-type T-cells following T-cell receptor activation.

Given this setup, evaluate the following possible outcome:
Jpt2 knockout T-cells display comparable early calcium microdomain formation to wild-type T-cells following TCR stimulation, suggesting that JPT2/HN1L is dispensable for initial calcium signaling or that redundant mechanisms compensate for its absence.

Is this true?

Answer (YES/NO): NO